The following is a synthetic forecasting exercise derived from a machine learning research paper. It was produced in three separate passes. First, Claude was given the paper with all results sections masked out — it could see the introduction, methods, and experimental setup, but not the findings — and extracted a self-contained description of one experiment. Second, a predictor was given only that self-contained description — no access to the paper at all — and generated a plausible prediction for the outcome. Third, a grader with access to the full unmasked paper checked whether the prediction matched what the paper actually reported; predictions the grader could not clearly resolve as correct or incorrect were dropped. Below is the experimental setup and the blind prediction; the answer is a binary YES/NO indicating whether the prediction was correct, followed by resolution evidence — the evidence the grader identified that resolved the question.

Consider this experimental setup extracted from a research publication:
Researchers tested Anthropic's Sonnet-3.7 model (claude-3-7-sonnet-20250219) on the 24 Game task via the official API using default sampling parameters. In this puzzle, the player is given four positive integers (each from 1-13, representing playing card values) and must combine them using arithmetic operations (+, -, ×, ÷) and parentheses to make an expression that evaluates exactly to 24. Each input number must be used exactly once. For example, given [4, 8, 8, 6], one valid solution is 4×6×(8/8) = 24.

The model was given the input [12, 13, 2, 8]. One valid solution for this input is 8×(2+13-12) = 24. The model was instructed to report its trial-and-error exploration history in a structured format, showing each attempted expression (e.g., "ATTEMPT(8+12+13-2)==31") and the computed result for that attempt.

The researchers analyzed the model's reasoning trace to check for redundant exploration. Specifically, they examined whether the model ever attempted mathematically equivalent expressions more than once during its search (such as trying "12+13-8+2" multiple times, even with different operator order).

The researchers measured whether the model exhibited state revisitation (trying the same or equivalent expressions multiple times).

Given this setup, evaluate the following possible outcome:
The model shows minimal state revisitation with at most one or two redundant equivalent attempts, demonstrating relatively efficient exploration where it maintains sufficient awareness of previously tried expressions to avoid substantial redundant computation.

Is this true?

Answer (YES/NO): NO